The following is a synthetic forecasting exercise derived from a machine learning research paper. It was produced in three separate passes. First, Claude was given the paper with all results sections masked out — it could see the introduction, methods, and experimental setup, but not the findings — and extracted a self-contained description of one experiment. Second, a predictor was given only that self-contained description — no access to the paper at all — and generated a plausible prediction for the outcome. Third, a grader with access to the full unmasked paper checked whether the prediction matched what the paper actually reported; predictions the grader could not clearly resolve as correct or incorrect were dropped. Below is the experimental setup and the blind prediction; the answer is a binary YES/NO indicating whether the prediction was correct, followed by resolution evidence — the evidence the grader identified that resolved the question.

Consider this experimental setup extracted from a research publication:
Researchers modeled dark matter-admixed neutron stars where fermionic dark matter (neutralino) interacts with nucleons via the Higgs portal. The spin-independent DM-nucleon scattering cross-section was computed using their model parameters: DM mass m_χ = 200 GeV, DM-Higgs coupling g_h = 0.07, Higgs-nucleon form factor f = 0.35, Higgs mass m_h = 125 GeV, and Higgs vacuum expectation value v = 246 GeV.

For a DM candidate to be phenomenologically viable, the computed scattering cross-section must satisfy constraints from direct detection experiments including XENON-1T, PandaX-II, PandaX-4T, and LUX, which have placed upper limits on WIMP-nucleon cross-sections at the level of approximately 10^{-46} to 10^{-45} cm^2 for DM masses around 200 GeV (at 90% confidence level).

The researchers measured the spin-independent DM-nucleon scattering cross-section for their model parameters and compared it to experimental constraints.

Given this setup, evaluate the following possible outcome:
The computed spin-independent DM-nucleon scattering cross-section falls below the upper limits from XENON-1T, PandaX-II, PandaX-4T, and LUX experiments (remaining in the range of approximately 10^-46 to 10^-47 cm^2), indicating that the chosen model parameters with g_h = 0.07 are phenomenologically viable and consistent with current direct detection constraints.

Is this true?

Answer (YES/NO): YES